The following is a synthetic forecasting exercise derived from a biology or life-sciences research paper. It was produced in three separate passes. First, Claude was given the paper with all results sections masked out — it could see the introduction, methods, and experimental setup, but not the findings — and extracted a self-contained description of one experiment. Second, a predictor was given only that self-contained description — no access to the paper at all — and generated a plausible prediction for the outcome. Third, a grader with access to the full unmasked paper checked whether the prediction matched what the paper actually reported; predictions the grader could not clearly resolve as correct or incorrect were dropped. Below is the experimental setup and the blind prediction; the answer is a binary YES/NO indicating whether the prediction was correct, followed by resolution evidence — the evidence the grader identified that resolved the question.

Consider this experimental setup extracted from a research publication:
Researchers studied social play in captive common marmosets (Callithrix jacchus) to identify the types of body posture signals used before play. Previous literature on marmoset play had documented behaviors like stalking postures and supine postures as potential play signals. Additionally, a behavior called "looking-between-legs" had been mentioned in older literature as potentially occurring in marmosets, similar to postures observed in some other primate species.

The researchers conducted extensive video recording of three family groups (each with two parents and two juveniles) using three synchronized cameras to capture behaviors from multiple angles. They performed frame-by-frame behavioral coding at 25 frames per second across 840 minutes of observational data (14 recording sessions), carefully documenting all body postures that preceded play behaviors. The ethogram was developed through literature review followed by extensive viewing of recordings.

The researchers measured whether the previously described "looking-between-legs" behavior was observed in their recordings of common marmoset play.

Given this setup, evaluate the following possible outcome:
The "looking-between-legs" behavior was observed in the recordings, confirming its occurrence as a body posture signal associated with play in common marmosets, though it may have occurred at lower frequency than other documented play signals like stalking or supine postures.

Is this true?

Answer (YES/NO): NO